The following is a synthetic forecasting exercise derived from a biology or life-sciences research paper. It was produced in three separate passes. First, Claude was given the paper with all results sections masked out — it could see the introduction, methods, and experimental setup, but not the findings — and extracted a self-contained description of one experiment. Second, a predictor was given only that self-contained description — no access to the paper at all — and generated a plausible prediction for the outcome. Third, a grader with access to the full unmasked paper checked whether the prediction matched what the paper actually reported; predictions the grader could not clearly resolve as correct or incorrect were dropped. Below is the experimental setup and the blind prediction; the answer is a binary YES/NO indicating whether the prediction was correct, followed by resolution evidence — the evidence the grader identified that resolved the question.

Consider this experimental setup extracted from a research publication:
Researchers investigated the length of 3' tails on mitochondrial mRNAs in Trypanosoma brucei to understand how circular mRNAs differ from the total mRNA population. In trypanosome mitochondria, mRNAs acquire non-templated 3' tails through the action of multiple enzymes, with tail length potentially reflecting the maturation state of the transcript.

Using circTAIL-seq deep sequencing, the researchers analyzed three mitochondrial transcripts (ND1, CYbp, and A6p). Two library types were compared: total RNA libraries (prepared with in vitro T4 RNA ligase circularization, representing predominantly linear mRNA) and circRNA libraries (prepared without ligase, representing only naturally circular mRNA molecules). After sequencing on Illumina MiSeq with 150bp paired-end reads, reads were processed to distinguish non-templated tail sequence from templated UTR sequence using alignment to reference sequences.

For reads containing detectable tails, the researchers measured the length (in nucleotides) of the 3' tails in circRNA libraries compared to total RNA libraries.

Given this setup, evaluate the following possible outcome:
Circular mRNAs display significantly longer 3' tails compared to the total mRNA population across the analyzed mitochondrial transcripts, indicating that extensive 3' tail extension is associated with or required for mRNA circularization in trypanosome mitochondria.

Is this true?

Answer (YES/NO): NO